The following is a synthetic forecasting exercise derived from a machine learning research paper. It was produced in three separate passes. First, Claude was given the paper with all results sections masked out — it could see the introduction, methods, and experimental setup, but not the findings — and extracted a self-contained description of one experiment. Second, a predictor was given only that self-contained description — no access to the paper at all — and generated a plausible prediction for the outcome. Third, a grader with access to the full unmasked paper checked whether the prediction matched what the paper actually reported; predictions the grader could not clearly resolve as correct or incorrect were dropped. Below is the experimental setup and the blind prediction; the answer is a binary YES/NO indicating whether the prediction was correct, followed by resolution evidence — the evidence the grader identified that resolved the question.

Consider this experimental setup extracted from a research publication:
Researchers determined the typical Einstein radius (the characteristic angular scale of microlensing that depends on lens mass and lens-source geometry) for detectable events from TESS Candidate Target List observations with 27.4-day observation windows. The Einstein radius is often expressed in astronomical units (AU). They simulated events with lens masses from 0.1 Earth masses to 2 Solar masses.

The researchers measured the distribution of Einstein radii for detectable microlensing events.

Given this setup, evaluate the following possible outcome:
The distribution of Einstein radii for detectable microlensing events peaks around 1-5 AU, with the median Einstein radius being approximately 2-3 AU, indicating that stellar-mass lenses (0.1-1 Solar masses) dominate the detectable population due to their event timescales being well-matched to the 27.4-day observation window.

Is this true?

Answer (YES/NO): NO